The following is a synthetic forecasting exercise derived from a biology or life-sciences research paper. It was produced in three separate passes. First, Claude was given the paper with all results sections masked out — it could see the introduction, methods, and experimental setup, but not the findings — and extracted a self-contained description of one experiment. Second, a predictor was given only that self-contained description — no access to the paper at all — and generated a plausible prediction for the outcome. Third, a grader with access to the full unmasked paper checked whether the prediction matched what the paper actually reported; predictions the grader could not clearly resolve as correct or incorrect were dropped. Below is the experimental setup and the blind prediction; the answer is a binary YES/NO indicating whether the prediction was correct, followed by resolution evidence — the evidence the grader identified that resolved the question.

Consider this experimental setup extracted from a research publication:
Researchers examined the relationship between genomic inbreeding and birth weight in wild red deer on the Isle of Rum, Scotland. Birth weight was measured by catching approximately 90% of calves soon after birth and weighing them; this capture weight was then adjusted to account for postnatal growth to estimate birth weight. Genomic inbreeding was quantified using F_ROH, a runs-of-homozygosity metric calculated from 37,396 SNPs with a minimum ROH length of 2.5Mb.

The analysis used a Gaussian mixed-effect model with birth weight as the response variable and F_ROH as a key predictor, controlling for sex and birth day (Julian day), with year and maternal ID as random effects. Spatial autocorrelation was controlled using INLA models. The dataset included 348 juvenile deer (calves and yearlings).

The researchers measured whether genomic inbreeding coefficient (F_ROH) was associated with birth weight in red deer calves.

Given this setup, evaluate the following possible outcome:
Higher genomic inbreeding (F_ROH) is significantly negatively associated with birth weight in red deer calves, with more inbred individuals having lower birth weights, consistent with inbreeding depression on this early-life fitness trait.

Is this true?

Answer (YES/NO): YES